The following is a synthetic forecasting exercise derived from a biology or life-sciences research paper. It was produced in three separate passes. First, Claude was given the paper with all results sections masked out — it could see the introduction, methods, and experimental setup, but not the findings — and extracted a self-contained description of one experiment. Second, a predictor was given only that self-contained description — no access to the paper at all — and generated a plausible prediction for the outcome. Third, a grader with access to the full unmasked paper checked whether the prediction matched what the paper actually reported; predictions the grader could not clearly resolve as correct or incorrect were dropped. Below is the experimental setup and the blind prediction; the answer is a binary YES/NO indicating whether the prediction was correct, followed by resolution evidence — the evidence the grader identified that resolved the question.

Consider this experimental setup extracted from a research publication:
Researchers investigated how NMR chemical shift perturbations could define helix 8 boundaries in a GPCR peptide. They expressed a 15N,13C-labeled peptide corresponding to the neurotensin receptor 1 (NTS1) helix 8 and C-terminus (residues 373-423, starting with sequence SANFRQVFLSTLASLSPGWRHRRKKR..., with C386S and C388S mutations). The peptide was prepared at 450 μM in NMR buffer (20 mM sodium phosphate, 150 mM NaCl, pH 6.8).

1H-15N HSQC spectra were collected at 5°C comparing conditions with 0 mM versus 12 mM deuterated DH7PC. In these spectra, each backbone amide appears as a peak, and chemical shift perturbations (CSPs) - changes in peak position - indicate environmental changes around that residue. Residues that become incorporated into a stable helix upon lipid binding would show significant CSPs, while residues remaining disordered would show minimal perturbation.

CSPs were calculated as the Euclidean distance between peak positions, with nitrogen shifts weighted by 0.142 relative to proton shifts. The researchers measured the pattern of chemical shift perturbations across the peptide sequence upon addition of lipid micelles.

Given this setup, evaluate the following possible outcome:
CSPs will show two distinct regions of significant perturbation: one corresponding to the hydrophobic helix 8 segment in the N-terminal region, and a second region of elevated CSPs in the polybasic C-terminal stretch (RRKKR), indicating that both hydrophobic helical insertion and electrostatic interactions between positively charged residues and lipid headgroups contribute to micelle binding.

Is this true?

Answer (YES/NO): NO